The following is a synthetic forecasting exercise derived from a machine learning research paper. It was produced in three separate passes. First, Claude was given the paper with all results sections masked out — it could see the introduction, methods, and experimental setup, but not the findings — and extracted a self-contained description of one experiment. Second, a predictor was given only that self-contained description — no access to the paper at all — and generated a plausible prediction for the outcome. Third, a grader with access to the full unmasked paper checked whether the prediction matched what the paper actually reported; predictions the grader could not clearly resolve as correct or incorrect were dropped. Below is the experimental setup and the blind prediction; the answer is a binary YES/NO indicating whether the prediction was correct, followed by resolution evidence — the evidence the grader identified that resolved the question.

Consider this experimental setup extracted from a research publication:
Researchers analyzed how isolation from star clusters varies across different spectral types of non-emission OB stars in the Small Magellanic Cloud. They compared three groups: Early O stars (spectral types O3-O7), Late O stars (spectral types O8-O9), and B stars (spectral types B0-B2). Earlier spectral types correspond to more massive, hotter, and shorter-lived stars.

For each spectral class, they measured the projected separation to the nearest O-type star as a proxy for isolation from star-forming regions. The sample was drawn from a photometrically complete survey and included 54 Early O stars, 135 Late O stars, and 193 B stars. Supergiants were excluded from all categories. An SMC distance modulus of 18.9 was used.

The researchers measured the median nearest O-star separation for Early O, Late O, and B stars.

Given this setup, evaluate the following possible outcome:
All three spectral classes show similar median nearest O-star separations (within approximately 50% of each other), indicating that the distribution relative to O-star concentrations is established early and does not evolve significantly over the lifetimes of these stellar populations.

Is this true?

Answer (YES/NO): NO